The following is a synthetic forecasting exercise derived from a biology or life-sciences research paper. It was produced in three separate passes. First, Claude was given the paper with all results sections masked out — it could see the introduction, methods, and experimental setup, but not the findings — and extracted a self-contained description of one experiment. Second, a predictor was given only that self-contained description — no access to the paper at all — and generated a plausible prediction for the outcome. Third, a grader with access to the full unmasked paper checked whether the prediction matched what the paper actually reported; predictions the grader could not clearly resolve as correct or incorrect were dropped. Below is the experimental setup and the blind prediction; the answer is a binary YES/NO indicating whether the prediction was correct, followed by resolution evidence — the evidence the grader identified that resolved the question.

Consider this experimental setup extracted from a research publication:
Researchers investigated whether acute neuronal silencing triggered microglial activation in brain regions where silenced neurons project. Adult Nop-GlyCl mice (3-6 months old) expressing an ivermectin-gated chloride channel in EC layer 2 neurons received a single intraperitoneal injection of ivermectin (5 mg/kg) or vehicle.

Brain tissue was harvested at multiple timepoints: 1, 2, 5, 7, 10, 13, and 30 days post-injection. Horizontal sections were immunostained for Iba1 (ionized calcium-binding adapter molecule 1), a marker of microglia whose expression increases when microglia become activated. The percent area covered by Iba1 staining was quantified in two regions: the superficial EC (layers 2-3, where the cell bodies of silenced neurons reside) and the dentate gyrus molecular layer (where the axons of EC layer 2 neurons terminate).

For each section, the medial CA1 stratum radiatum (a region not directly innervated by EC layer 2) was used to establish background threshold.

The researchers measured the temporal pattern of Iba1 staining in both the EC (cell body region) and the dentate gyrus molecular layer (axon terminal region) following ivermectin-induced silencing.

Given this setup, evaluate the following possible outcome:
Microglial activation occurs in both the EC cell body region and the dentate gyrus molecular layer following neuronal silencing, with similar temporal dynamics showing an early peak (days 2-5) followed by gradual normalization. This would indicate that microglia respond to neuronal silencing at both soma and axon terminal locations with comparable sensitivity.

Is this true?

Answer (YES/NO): NO